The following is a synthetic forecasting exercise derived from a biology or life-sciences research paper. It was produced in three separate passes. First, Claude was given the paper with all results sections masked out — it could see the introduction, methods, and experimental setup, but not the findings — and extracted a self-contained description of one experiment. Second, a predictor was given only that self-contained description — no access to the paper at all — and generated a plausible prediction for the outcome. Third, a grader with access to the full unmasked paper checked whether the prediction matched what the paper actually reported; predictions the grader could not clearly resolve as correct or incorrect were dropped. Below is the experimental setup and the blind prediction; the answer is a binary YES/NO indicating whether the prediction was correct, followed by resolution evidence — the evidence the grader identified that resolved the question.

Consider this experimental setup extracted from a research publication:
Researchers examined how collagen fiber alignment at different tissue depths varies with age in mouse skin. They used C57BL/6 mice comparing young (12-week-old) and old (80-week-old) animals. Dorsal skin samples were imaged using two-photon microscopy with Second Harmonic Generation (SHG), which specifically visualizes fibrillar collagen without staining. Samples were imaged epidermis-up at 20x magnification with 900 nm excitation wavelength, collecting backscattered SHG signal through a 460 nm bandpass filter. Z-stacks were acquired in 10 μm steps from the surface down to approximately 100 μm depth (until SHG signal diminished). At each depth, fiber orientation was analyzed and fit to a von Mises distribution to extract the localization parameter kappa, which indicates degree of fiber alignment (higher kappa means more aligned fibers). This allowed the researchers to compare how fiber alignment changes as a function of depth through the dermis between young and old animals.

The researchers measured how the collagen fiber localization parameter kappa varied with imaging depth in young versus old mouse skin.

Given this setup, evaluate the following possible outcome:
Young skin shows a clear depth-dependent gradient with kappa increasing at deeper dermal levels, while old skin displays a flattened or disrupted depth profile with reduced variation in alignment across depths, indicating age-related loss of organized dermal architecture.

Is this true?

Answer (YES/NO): NO